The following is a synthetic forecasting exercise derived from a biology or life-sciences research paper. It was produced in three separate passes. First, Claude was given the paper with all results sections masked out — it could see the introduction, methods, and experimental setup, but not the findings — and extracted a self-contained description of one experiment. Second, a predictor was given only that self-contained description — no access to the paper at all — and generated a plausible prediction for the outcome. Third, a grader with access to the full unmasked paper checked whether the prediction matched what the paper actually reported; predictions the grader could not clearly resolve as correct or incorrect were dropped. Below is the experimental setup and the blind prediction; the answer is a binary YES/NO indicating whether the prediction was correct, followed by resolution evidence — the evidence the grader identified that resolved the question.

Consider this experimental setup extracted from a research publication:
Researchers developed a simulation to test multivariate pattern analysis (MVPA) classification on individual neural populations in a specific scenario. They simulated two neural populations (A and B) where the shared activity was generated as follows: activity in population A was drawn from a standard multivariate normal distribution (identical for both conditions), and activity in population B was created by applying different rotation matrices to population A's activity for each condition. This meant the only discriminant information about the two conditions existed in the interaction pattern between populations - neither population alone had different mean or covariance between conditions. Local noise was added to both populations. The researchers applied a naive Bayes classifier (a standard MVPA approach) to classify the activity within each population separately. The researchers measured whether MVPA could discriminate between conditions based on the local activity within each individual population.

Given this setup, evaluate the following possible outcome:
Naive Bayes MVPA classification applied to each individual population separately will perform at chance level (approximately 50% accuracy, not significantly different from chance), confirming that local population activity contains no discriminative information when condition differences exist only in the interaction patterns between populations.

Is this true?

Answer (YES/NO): YES